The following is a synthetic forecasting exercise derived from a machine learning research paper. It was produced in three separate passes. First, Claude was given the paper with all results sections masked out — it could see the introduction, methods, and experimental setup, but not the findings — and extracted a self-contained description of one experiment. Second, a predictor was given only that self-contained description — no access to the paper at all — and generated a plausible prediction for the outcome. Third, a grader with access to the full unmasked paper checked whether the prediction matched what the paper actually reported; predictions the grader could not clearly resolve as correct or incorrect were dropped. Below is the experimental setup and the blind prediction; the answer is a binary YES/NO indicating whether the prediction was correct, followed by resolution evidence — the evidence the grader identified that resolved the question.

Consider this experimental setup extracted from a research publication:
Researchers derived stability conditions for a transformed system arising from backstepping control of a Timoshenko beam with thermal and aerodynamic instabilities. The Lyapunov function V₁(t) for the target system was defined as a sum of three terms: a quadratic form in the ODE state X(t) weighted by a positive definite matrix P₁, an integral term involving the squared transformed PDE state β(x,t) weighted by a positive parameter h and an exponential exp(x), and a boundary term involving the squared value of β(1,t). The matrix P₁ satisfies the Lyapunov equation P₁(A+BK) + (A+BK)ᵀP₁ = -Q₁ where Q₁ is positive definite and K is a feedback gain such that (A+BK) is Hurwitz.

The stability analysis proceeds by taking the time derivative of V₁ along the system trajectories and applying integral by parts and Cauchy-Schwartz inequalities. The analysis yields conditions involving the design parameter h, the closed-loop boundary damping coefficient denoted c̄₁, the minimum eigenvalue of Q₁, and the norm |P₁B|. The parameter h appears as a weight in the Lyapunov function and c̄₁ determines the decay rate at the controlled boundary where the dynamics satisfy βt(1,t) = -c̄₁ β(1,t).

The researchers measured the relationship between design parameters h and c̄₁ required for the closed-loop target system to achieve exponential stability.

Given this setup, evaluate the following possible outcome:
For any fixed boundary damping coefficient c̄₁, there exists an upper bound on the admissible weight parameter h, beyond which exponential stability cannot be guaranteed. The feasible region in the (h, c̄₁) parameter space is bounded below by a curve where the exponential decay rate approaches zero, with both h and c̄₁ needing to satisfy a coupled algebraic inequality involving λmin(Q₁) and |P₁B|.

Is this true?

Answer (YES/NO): NO